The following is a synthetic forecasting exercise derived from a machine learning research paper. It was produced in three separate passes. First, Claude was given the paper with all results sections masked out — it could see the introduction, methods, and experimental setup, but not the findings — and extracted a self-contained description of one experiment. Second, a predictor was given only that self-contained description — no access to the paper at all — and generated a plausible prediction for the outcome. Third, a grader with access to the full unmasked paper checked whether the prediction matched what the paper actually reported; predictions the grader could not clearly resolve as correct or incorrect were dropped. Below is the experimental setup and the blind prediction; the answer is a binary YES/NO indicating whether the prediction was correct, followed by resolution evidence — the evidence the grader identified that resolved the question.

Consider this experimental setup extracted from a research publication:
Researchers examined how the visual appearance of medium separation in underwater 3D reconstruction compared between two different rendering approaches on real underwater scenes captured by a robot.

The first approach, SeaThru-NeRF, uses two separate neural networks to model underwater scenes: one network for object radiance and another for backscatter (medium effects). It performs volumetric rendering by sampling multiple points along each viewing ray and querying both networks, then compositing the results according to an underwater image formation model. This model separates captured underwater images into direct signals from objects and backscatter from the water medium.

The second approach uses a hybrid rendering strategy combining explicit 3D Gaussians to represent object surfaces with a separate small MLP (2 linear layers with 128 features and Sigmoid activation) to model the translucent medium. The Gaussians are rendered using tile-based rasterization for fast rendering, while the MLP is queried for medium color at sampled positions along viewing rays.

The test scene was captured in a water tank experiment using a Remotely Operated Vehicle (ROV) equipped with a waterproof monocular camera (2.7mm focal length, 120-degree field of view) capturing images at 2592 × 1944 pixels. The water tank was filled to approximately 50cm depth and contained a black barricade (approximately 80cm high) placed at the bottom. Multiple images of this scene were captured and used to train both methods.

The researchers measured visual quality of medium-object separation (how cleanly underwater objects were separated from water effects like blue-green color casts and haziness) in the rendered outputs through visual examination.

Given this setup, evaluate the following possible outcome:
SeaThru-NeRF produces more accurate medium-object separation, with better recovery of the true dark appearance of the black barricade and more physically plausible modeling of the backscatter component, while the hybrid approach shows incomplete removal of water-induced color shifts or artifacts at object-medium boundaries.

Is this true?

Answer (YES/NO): NO